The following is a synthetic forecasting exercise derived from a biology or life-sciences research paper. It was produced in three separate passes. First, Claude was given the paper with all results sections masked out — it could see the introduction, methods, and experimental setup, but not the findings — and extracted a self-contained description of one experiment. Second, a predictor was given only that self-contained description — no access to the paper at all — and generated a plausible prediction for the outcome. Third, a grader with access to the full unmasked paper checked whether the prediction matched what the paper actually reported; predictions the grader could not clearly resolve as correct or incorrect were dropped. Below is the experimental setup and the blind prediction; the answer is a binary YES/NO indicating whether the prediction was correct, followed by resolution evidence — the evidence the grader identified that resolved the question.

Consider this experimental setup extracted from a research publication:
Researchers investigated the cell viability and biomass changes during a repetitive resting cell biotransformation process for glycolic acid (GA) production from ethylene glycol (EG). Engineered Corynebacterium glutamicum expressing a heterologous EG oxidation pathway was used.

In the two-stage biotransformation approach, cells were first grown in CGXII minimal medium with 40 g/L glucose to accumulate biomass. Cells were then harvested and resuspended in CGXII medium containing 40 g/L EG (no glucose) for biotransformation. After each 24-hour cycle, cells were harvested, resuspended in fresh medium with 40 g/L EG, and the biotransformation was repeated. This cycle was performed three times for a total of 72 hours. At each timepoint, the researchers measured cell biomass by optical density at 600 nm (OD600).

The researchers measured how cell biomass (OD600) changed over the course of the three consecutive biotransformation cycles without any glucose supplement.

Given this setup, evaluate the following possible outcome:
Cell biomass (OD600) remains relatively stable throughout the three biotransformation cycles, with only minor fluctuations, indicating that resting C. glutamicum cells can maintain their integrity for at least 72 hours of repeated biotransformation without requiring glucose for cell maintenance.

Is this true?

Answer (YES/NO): NO